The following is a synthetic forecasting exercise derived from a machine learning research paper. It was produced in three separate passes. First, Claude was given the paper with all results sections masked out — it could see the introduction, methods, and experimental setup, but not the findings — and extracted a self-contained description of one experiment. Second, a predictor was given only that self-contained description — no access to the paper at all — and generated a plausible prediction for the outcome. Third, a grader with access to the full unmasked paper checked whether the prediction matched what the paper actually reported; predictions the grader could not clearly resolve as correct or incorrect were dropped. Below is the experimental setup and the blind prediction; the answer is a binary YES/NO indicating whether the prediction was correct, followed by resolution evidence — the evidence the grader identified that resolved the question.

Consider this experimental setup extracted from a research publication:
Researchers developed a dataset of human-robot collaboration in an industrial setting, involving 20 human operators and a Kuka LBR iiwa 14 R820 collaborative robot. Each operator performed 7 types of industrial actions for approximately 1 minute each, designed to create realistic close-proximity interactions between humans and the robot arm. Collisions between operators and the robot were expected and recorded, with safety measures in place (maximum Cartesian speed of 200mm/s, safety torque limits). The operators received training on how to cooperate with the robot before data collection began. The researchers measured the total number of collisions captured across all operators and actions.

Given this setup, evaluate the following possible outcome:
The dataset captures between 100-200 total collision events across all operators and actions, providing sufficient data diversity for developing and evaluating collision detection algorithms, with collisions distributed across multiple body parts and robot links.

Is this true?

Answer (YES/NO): NO